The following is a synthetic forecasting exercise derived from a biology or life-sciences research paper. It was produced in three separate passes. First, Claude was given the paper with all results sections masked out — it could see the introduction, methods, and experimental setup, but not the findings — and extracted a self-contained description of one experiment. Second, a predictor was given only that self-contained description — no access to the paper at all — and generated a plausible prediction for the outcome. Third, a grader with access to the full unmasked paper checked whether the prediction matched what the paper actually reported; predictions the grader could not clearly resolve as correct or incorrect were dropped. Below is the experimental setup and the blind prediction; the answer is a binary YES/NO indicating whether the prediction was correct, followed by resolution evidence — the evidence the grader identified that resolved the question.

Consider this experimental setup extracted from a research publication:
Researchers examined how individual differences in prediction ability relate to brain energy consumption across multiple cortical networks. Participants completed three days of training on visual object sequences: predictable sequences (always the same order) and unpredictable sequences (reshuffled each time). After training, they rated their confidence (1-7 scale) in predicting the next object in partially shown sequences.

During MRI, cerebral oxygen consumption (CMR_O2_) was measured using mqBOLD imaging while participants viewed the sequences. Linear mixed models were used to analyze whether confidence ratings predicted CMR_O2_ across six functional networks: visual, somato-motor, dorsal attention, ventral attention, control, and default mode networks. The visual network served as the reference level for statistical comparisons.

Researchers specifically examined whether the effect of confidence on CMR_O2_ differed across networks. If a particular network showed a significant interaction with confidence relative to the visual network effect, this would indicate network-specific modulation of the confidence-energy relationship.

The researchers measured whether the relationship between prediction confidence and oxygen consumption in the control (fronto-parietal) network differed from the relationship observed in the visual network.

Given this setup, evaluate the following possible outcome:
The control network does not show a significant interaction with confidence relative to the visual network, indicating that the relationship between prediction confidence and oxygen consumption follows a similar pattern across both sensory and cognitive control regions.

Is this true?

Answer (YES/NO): NO